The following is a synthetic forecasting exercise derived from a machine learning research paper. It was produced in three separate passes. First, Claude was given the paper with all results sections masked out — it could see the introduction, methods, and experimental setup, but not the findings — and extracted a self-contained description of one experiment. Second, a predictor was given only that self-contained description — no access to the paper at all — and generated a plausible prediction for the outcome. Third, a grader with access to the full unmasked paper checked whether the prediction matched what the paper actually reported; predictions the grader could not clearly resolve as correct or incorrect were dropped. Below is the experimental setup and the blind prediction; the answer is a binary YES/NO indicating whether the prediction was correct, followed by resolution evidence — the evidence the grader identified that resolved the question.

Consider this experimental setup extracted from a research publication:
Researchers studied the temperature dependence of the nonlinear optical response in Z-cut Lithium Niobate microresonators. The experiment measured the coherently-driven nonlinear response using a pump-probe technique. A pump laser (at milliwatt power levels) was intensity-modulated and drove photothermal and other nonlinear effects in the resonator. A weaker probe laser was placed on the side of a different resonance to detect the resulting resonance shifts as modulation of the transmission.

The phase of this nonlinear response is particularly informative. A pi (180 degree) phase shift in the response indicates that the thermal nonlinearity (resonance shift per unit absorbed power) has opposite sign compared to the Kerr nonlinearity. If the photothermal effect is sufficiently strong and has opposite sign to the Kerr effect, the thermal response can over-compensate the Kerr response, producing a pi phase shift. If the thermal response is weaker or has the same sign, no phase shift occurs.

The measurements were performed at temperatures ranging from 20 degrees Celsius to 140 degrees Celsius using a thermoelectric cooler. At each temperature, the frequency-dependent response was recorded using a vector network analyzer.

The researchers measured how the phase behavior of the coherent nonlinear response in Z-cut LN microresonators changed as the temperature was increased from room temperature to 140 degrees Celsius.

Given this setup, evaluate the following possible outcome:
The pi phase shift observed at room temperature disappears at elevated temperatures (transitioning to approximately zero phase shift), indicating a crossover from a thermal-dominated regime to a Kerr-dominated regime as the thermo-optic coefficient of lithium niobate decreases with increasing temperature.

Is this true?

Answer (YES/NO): YES